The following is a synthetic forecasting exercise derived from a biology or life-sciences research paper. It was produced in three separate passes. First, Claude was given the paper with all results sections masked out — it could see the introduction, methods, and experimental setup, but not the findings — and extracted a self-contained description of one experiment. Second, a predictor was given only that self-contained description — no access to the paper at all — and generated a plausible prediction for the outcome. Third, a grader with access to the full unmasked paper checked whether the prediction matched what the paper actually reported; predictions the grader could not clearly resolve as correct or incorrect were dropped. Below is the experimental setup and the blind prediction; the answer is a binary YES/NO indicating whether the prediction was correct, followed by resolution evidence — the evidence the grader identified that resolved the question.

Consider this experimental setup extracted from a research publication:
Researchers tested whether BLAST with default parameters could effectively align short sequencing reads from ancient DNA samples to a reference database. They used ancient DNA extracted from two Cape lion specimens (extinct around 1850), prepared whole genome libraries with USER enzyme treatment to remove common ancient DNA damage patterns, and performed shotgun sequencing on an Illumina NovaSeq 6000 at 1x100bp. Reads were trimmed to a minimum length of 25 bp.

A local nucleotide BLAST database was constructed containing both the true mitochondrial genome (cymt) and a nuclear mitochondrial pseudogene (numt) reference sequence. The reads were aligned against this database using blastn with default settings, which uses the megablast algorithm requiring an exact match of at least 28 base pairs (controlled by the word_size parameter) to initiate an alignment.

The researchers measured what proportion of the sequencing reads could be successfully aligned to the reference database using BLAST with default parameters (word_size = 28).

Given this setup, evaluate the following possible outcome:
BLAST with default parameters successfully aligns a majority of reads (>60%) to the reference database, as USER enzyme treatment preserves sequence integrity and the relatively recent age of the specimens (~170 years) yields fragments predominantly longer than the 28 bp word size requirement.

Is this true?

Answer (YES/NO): YES